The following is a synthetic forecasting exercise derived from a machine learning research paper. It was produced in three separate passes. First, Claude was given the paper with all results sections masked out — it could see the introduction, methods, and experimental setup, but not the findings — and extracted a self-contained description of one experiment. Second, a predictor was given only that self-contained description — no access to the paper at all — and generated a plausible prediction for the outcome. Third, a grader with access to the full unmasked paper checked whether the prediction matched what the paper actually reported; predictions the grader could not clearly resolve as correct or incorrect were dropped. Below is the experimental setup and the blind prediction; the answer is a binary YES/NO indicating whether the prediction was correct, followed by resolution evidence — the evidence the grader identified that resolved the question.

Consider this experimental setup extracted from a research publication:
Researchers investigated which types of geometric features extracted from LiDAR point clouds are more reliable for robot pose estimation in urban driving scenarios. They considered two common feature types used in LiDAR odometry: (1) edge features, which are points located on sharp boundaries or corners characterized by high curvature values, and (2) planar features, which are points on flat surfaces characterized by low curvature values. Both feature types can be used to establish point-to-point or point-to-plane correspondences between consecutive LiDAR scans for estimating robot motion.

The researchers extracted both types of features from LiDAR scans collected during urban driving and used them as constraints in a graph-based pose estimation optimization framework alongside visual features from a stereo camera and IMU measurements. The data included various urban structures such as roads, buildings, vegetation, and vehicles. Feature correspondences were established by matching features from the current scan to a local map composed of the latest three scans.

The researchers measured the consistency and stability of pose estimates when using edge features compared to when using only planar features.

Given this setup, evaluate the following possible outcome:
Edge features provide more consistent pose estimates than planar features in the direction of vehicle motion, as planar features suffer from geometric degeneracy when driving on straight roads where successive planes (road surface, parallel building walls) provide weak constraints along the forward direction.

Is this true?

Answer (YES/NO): NO